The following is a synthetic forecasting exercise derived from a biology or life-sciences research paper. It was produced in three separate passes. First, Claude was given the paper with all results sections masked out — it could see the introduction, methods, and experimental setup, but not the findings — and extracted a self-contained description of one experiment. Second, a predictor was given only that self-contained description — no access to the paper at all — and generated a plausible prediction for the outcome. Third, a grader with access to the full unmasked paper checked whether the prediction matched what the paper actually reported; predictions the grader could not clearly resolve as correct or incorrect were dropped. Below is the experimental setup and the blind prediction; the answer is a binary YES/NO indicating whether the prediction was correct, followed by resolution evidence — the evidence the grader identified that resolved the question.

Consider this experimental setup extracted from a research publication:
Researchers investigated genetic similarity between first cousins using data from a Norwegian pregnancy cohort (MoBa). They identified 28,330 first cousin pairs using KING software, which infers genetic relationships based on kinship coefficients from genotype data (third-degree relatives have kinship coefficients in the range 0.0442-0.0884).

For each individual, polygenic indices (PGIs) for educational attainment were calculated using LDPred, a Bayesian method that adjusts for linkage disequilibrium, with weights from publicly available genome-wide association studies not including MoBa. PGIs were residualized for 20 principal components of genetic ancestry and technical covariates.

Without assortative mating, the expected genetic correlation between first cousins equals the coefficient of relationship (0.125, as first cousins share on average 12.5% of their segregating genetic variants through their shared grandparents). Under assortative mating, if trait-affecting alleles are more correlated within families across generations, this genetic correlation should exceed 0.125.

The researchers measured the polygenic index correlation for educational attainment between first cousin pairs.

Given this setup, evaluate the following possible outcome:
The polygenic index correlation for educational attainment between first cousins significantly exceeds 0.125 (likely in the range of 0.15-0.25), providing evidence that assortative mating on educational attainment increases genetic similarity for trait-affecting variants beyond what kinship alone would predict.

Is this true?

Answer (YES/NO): YES